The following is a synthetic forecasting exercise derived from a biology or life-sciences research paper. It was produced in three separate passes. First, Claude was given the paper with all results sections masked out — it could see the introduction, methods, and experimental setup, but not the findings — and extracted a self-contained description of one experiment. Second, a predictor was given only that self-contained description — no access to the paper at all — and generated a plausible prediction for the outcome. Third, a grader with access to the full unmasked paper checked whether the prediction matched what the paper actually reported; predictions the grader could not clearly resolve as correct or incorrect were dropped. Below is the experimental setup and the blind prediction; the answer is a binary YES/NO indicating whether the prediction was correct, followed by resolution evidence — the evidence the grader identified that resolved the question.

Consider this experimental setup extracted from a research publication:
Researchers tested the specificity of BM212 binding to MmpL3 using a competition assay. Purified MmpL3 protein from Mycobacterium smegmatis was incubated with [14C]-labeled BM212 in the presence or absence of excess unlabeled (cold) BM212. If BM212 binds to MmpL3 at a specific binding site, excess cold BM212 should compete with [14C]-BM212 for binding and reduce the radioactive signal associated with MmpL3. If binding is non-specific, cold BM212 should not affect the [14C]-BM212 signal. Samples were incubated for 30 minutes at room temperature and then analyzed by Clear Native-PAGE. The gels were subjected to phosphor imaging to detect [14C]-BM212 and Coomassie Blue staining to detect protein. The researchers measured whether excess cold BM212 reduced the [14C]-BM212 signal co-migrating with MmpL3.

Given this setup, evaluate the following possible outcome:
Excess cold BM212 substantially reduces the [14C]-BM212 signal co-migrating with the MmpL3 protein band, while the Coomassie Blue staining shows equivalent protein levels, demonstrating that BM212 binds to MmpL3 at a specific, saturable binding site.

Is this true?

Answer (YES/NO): YES